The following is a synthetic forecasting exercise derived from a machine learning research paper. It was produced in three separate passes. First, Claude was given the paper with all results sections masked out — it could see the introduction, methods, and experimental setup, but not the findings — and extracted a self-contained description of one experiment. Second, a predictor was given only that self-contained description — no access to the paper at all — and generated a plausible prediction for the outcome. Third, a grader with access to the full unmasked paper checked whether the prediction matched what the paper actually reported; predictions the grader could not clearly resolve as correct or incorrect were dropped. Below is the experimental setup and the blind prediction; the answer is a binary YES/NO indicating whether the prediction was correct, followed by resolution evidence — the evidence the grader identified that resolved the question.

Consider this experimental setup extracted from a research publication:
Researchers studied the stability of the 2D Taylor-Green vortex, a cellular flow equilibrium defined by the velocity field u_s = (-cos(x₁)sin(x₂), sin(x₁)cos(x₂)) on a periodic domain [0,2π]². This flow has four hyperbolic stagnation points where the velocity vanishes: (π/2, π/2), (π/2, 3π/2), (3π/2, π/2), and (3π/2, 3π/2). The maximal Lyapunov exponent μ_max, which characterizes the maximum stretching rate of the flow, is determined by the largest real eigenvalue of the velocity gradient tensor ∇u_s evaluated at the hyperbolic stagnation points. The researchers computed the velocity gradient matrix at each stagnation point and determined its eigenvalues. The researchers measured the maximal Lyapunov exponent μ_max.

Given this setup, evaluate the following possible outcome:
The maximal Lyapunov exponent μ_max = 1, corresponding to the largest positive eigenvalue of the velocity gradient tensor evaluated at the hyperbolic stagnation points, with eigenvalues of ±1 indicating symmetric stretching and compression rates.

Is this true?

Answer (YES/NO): YES